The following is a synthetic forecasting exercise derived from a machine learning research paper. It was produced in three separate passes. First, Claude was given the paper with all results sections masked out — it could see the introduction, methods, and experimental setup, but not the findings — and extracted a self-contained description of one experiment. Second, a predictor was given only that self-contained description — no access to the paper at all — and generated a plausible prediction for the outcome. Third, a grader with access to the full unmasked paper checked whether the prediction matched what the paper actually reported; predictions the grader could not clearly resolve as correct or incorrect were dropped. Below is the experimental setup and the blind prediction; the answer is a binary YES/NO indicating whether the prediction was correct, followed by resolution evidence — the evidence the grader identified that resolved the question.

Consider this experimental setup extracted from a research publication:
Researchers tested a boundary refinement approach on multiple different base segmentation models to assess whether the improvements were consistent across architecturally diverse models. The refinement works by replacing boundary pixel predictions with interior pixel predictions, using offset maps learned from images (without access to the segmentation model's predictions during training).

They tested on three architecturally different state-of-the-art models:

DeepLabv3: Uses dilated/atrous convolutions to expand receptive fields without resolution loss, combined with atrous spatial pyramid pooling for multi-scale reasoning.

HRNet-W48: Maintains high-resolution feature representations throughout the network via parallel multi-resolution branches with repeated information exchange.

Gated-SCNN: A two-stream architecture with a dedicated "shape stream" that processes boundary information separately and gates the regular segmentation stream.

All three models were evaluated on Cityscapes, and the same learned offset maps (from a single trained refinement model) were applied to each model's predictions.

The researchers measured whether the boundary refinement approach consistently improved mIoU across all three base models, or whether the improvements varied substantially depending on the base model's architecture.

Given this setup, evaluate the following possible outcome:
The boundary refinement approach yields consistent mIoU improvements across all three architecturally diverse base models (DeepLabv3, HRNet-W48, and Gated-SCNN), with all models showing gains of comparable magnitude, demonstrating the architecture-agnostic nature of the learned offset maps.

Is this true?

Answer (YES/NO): NO